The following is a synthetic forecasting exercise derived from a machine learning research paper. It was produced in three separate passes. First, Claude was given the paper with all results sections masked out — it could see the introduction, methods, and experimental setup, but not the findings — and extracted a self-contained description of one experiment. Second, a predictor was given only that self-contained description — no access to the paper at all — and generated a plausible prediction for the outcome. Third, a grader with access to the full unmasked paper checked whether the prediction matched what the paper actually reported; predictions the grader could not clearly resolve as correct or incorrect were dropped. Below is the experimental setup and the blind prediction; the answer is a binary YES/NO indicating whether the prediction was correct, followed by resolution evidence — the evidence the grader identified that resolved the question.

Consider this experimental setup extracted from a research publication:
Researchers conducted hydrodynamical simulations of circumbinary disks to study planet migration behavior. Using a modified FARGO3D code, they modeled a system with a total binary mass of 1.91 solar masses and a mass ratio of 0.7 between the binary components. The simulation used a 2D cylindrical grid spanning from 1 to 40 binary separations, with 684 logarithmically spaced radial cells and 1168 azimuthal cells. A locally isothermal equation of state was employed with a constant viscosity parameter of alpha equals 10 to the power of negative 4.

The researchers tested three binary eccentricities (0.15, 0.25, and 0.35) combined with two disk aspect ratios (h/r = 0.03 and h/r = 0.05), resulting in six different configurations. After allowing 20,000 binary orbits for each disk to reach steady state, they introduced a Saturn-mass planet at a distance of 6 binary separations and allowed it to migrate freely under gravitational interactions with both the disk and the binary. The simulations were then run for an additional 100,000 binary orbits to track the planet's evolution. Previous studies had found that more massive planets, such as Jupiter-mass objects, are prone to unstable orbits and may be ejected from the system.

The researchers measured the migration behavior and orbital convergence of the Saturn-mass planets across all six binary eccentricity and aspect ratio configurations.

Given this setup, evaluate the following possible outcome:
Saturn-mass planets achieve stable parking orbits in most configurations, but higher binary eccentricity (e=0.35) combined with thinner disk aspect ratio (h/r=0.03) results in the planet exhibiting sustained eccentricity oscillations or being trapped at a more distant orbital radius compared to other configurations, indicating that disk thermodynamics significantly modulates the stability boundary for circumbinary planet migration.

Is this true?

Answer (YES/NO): NO